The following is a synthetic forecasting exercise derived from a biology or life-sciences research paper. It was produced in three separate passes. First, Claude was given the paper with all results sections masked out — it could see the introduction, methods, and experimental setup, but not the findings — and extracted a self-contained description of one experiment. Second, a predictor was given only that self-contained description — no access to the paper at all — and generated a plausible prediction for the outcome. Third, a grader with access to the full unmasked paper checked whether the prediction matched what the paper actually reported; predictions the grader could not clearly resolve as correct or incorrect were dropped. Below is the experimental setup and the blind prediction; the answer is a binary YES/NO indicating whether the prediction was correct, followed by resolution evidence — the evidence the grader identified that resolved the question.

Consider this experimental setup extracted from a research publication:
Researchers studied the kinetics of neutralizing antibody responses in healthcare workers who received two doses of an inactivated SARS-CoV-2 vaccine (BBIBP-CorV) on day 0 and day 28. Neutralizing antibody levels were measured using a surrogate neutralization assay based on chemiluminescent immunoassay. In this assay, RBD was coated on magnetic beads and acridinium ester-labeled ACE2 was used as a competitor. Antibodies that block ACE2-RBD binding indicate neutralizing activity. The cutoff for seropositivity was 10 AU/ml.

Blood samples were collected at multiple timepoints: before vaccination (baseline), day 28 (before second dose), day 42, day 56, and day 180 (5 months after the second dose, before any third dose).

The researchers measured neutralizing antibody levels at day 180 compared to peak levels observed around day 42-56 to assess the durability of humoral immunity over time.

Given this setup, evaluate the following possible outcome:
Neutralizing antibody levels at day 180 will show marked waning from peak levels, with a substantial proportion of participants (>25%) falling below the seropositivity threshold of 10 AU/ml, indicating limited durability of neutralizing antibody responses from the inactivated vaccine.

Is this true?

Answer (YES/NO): YES